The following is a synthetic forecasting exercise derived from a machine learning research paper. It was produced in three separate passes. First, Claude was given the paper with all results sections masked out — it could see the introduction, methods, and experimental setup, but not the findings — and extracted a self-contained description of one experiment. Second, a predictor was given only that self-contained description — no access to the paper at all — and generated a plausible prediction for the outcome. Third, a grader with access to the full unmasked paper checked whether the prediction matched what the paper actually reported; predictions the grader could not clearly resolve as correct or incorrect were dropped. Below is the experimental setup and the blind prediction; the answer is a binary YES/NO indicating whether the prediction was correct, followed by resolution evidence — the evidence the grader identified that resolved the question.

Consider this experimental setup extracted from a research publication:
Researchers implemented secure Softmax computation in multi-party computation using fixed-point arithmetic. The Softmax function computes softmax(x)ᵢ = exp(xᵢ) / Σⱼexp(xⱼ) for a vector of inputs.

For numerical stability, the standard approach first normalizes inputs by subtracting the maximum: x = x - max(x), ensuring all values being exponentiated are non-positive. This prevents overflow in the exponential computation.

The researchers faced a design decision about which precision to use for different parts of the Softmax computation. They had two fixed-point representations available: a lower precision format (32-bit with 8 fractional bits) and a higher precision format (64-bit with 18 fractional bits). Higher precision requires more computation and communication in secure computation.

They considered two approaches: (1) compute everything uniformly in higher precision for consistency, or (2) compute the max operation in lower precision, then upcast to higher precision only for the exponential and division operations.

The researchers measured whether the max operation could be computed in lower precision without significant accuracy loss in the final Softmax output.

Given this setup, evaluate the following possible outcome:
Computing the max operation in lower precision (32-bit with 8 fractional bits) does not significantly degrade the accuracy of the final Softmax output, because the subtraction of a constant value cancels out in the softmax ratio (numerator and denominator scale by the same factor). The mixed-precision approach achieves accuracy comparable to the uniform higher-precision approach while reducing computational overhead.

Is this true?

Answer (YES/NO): YES